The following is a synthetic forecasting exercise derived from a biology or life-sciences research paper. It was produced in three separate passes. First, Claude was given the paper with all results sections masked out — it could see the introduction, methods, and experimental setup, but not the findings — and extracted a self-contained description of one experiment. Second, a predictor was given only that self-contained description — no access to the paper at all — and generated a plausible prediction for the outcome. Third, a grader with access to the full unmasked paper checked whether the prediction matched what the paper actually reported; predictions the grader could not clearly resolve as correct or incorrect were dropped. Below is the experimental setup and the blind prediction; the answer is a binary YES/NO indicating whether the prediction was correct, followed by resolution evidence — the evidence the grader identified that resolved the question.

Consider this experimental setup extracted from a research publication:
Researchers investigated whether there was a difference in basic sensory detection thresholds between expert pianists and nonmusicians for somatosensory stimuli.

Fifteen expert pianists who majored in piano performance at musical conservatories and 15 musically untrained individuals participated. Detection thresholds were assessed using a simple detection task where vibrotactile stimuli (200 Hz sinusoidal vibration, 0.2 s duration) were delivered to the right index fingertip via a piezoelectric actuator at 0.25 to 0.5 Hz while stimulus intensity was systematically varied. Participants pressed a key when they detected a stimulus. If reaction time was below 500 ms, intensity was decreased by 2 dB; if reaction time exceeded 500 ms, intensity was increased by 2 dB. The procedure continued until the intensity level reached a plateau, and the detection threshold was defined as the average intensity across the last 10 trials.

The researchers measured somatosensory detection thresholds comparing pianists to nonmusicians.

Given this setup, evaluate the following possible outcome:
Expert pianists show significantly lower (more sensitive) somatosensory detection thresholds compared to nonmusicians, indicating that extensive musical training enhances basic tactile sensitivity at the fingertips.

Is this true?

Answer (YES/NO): NO